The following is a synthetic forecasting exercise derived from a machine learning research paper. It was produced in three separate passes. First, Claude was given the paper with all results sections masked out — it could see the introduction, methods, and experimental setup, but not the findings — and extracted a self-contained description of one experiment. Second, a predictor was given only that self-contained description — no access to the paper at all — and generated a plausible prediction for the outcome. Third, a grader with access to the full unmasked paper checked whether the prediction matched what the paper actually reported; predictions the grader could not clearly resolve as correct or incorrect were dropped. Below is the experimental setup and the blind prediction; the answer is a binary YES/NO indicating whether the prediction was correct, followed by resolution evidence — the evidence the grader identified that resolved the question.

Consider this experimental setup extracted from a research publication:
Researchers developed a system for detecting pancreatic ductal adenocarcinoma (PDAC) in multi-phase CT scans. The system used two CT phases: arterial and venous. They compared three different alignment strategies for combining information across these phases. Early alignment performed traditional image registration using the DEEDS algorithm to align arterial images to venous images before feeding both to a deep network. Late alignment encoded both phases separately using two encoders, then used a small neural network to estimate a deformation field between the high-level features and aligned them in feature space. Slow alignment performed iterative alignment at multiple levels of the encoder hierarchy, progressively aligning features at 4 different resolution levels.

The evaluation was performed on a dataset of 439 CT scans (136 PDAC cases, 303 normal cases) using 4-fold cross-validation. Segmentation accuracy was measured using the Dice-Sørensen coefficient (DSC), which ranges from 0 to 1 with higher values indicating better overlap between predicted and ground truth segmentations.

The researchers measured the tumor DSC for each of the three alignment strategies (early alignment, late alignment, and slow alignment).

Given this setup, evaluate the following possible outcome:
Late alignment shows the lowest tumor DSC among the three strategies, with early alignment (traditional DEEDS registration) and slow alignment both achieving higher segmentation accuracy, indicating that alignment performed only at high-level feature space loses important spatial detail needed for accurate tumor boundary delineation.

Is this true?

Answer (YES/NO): NO